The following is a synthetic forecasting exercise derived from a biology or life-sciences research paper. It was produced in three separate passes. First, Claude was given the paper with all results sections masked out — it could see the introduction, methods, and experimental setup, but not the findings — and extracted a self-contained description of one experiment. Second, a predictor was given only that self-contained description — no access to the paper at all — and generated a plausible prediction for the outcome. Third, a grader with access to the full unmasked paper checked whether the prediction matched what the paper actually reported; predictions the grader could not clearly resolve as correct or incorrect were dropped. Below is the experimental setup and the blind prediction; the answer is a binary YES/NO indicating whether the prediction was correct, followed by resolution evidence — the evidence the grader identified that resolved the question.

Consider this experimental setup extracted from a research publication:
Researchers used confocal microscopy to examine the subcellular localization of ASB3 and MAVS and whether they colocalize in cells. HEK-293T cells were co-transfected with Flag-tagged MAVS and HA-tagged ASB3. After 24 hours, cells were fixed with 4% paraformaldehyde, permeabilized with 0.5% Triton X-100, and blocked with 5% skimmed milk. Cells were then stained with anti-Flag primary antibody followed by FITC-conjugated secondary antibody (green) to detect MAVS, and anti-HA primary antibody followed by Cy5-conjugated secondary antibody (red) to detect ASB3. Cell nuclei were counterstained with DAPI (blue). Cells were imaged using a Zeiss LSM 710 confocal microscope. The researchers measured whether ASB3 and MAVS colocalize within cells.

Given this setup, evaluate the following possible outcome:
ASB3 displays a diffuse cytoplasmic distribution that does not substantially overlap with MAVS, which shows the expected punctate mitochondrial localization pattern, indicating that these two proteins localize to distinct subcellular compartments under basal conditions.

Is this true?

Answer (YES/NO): NO